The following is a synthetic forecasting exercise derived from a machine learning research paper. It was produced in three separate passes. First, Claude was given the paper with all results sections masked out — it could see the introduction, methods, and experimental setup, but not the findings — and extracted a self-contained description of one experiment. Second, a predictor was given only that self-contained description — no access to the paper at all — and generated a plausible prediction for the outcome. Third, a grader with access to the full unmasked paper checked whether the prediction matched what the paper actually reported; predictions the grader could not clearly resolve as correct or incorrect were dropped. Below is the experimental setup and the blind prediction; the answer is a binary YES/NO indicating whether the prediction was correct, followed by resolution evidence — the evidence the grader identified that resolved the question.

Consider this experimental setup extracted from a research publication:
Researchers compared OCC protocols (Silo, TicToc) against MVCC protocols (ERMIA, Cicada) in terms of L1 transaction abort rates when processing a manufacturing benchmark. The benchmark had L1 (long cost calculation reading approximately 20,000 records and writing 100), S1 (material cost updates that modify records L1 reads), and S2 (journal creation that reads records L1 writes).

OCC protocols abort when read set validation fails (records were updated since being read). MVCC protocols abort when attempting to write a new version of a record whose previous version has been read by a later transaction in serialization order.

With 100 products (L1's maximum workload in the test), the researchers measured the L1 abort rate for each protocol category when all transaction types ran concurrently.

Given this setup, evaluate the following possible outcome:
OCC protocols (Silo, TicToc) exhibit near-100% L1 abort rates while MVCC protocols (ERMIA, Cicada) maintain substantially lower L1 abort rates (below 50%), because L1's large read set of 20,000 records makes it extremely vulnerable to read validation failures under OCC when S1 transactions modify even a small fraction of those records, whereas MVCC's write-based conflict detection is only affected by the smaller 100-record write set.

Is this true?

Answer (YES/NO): NO